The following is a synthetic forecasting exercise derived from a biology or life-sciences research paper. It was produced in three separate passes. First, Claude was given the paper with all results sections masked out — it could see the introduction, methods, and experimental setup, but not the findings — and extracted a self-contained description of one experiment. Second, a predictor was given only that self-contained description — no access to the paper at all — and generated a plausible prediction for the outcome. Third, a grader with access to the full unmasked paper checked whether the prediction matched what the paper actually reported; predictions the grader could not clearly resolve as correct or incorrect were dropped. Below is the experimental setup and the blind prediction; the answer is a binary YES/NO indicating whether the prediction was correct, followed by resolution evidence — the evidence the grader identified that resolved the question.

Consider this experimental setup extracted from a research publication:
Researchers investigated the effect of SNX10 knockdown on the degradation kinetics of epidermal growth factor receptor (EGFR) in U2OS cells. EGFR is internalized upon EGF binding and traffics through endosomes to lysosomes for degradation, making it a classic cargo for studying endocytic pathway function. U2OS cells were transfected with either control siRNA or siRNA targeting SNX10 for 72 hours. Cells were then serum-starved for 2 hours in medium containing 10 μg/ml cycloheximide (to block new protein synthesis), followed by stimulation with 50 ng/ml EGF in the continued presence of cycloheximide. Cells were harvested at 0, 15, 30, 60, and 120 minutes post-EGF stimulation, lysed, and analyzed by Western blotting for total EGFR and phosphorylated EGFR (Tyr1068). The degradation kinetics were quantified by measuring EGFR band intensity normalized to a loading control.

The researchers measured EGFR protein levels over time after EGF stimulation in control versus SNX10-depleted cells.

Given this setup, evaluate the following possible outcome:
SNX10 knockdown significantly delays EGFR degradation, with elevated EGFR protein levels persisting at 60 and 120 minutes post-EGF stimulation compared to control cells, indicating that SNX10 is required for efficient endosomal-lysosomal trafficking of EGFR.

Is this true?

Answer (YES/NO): YES